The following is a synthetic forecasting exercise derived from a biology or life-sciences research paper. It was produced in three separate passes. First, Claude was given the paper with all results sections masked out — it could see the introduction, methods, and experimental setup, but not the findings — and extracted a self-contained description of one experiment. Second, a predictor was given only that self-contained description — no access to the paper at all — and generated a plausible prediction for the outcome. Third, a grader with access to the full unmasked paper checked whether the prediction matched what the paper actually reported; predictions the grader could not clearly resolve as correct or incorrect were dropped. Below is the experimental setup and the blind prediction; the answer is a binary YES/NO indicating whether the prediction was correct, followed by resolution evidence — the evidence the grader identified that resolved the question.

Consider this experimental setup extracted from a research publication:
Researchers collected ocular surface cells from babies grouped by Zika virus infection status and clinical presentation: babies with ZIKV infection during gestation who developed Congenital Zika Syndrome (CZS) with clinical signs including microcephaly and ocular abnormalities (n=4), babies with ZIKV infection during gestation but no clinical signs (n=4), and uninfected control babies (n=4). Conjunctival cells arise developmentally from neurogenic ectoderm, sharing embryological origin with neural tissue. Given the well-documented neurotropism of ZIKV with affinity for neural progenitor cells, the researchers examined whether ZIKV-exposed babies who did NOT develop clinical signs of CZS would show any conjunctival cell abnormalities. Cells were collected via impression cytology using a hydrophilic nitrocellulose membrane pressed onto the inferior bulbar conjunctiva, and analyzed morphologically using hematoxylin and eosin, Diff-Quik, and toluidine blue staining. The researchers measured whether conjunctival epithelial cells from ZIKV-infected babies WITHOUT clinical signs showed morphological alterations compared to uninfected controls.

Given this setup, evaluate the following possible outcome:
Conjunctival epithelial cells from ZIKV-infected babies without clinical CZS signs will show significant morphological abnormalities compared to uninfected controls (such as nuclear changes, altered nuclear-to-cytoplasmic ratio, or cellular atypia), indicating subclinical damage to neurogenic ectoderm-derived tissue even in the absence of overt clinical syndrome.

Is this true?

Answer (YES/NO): YES